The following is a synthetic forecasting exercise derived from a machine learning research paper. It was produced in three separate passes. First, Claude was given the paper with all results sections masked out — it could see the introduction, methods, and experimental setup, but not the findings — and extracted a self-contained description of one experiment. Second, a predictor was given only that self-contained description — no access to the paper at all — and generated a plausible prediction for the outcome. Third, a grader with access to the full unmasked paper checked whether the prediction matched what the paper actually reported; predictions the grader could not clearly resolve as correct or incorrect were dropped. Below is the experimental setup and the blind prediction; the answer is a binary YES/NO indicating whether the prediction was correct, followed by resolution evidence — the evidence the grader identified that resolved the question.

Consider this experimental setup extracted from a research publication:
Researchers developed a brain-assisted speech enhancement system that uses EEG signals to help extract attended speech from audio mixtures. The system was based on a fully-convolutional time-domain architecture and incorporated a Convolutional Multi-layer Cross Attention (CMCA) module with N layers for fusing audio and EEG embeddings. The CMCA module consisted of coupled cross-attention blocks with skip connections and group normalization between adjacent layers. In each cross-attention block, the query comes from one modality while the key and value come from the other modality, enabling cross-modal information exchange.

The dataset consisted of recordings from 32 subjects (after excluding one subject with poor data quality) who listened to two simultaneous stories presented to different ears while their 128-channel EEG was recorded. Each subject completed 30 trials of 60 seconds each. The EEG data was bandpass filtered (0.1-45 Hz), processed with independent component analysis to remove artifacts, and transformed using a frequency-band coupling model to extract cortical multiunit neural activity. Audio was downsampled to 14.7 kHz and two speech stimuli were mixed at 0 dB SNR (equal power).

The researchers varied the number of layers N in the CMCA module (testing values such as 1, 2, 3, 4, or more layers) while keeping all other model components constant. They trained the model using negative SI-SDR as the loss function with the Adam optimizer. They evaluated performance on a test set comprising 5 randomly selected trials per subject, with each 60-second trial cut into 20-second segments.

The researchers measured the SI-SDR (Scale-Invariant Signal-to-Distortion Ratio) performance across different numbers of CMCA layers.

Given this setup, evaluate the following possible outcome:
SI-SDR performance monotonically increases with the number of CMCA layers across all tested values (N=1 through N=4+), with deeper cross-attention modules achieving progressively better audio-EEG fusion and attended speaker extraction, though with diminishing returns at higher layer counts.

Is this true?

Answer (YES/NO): NO